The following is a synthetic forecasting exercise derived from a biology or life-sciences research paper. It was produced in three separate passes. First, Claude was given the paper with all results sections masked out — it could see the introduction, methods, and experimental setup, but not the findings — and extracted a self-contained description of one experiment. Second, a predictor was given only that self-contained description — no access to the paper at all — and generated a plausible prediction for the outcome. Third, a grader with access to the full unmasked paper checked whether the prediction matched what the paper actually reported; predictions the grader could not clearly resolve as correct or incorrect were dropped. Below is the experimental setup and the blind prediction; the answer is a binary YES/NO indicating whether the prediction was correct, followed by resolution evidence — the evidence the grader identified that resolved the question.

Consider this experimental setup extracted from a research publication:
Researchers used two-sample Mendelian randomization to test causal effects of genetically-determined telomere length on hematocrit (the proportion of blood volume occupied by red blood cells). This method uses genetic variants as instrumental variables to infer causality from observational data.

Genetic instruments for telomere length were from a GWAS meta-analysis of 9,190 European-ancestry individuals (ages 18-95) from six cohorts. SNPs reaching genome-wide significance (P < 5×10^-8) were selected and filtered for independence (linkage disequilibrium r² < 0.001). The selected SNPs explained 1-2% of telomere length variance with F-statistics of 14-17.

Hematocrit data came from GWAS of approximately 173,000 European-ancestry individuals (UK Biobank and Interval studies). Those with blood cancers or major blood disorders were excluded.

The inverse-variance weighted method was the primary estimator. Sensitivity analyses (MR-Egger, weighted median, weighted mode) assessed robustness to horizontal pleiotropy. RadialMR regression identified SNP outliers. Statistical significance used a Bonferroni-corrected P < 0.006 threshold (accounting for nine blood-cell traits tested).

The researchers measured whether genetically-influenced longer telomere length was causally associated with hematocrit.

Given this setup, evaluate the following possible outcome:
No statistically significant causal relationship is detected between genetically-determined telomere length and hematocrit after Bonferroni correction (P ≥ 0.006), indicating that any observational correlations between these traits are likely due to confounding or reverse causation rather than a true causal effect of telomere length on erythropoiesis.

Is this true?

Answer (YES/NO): YES